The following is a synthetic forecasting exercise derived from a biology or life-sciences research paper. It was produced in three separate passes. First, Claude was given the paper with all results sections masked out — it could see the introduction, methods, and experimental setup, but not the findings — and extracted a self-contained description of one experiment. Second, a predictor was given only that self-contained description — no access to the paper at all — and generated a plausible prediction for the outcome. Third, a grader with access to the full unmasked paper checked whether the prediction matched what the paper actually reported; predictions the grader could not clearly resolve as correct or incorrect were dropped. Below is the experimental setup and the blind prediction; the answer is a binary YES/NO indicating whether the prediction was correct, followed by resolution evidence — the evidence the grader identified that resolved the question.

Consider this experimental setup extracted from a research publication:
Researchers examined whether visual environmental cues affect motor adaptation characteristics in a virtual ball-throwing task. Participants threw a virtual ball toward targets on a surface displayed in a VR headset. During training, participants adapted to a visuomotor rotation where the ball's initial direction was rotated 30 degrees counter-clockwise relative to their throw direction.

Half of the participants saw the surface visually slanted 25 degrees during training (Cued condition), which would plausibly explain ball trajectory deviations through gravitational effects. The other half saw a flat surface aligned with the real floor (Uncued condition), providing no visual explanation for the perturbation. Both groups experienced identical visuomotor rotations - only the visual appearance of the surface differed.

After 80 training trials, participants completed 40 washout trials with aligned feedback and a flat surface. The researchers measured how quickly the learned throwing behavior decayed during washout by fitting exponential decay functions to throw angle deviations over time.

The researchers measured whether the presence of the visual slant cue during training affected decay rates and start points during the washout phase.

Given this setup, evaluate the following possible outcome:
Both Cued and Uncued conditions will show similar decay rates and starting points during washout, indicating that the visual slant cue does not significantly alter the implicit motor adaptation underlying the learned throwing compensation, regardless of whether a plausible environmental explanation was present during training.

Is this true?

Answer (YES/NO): YES